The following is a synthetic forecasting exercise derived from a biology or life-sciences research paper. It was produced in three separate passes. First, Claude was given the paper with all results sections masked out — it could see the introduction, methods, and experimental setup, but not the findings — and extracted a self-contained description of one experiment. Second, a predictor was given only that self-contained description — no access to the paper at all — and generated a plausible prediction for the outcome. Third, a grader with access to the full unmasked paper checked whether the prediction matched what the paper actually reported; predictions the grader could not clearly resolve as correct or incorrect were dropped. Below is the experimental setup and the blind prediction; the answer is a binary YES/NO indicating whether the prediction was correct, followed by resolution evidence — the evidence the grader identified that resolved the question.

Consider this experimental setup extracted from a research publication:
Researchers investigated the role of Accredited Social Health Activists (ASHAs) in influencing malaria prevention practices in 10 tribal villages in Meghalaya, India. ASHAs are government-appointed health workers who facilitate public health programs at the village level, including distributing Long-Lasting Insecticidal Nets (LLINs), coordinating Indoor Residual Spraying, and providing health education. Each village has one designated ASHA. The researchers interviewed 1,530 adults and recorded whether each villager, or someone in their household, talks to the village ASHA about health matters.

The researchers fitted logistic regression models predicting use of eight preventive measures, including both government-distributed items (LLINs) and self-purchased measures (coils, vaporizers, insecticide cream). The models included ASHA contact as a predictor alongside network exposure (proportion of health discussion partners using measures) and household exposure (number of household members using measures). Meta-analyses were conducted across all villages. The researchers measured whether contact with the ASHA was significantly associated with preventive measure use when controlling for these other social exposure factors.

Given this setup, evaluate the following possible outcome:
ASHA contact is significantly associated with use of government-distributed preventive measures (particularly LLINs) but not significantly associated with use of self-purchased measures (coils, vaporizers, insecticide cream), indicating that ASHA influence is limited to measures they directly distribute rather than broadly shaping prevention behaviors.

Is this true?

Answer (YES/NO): NO